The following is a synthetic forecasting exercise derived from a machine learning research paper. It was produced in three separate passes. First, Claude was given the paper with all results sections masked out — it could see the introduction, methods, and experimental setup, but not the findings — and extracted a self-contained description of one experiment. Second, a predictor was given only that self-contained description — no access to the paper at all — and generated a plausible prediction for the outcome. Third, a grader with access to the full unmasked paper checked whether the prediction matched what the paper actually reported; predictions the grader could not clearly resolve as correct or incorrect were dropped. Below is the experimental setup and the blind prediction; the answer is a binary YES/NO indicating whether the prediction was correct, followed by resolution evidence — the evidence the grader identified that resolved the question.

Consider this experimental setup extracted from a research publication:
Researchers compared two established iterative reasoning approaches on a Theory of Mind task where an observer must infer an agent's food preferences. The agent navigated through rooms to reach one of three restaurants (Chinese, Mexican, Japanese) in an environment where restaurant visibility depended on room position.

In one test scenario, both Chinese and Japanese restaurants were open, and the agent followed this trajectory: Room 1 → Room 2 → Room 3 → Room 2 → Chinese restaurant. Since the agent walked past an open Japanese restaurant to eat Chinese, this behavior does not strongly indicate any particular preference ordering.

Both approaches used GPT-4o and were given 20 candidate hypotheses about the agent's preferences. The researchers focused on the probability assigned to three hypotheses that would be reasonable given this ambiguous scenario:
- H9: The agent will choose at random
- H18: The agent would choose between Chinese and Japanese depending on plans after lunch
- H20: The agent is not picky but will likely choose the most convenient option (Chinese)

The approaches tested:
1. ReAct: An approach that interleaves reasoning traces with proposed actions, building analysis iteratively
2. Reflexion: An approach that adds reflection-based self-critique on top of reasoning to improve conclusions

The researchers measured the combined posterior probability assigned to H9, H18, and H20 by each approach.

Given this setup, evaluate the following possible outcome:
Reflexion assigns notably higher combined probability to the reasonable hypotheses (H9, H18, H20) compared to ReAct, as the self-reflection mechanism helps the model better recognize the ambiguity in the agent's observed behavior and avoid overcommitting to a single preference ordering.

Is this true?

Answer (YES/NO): NO